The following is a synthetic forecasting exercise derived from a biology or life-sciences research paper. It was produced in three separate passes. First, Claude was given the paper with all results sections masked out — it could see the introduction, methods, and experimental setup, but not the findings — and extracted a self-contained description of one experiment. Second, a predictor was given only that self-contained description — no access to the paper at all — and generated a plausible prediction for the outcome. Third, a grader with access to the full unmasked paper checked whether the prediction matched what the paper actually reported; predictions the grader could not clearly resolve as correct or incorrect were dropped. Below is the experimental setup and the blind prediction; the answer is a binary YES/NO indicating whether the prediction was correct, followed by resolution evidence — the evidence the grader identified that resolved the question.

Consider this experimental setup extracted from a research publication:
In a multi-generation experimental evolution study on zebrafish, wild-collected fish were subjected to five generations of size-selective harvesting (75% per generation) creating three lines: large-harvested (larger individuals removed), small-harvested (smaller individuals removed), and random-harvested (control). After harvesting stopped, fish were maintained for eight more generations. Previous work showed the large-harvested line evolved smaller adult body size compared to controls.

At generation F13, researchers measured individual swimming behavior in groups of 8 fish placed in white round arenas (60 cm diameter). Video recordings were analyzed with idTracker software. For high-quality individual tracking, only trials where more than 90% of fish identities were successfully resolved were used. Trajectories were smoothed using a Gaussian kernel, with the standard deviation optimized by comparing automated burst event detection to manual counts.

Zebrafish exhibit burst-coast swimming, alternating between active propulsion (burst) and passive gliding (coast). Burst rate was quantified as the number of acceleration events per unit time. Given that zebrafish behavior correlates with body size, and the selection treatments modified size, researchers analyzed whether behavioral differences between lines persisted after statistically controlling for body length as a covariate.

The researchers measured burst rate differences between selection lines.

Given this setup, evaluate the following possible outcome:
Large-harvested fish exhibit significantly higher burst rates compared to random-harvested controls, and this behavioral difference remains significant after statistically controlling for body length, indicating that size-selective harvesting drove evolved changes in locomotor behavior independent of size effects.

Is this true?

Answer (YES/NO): NO